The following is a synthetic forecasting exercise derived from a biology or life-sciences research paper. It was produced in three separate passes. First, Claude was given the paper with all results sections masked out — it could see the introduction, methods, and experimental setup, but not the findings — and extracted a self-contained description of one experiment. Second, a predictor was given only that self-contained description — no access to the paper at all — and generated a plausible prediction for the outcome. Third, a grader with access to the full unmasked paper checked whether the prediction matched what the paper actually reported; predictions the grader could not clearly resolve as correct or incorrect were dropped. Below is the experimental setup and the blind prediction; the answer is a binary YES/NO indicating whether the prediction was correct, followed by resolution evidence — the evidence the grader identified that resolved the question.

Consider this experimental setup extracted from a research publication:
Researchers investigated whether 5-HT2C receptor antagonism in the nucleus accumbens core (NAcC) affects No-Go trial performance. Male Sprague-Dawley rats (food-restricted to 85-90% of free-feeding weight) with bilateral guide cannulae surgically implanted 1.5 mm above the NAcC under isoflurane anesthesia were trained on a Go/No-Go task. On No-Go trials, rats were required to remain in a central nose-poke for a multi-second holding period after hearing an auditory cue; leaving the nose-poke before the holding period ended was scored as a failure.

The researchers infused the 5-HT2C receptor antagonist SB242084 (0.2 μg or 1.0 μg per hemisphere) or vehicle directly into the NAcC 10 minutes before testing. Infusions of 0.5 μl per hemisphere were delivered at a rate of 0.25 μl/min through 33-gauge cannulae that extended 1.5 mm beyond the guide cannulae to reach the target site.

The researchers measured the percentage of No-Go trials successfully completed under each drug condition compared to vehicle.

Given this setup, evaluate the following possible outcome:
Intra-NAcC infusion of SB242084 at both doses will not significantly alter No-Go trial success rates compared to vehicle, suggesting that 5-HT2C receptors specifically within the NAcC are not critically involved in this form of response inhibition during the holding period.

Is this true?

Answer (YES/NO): YES